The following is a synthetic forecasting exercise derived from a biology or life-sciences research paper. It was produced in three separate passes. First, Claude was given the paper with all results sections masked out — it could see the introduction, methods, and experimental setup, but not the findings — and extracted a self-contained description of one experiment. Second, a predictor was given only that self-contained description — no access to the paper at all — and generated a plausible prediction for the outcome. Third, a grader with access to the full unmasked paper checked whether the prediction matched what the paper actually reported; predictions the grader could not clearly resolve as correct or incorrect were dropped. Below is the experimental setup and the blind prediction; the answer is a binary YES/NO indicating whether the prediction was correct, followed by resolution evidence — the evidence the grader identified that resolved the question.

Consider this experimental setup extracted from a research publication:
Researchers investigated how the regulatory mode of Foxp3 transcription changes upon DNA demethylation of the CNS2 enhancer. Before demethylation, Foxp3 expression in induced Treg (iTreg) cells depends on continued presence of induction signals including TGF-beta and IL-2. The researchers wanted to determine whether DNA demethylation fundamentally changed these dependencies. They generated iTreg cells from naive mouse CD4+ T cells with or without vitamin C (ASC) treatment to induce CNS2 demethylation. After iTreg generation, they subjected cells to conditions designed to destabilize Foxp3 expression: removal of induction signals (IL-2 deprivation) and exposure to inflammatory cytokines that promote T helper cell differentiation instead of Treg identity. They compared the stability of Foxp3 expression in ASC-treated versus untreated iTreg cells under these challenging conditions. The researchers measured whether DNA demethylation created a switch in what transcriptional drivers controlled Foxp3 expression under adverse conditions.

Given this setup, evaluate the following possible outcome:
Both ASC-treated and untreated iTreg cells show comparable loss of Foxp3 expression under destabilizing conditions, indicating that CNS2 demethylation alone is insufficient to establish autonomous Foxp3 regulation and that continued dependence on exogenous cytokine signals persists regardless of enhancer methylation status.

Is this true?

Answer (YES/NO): NO